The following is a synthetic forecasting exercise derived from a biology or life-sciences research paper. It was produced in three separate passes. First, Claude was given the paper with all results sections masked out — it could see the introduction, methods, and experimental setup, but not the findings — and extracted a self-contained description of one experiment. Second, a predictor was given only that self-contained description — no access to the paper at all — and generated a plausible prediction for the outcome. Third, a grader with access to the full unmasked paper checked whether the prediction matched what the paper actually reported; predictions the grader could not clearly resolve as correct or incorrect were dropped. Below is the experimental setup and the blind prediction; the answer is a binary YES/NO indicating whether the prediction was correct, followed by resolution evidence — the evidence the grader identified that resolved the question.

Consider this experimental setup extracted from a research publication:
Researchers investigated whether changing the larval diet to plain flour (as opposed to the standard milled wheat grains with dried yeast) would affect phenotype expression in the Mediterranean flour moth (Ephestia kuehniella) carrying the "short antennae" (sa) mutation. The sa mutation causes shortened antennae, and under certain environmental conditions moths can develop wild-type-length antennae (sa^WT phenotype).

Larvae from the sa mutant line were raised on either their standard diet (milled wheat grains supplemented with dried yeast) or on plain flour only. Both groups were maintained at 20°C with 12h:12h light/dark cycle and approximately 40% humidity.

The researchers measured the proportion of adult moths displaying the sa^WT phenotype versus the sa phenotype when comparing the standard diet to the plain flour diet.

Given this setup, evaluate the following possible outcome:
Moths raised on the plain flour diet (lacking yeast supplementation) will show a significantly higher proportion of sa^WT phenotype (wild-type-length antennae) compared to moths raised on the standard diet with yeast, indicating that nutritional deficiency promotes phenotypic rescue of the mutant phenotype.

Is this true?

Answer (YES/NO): NO